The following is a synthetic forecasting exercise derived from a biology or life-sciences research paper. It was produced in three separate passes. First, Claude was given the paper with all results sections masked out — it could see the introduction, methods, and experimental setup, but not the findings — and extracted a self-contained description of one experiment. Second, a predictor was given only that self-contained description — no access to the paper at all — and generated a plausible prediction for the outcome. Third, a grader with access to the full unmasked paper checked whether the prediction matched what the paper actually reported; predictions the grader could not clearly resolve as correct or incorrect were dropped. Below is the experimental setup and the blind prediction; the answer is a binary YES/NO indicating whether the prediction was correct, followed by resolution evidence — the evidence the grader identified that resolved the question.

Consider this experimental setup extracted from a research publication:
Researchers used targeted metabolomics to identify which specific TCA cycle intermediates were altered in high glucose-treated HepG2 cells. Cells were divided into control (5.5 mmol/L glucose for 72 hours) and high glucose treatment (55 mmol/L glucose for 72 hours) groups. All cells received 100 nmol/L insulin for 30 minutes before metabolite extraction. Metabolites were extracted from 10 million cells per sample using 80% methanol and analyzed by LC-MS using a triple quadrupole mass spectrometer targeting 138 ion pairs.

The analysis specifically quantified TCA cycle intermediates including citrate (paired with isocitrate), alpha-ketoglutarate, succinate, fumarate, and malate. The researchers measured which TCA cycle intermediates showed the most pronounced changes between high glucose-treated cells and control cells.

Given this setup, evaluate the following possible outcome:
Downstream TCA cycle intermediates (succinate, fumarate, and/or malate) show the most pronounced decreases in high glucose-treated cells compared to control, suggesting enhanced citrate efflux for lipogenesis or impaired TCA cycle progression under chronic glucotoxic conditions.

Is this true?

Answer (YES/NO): NO